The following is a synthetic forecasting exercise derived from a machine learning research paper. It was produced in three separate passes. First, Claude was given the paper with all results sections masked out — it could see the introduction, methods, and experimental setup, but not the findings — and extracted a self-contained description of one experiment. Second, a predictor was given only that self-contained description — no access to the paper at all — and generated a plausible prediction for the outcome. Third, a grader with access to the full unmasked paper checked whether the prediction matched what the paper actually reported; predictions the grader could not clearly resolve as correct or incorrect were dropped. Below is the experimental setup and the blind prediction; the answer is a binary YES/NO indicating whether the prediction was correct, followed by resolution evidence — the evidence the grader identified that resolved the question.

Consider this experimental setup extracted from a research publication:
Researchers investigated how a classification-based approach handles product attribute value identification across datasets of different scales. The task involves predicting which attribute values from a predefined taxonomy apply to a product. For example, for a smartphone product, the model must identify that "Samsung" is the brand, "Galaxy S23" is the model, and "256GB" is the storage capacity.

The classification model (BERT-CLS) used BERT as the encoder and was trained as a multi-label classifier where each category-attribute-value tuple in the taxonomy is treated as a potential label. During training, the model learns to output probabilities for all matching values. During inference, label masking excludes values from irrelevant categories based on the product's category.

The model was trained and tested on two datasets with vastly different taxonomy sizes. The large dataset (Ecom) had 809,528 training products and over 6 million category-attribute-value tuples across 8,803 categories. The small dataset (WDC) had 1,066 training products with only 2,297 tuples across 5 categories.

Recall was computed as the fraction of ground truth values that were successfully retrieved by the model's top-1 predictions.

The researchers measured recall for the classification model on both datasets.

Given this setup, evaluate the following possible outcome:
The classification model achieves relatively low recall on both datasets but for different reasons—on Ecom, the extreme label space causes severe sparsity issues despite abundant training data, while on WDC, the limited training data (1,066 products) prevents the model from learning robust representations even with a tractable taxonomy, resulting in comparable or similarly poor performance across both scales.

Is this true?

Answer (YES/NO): NO